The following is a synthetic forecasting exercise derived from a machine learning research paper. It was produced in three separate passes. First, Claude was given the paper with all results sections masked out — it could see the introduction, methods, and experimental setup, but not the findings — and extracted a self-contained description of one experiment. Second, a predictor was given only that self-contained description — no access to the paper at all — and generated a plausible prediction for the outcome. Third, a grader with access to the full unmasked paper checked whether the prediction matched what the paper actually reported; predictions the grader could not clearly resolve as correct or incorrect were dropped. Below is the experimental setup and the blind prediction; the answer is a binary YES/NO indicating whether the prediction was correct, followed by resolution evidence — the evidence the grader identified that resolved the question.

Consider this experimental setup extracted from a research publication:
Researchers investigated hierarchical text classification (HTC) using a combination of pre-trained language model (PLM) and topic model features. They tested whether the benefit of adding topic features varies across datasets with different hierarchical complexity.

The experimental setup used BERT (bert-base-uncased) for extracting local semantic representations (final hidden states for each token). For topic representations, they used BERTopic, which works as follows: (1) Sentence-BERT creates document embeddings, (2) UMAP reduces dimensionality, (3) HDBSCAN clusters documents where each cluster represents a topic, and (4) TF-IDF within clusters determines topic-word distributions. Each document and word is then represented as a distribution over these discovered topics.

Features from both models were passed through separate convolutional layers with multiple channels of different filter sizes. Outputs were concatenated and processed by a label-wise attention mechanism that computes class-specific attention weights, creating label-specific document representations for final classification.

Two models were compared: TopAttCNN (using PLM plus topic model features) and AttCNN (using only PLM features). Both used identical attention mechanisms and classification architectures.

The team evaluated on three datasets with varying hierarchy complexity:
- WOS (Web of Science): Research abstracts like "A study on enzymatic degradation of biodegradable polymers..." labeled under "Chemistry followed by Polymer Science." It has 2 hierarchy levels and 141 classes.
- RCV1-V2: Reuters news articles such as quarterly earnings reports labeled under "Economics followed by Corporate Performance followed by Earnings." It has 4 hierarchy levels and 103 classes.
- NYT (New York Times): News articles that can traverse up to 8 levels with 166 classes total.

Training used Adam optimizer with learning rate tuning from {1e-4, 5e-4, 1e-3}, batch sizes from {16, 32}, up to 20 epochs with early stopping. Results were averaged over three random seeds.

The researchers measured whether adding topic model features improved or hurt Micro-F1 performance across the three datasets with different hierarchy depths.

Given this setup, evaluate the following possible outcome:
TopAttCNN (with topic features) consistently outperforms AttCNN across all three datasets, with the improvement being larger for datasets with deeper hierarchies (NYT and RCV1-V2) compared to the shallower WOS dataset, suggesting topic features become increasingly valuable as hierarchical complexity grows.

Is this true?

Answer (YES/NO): NO